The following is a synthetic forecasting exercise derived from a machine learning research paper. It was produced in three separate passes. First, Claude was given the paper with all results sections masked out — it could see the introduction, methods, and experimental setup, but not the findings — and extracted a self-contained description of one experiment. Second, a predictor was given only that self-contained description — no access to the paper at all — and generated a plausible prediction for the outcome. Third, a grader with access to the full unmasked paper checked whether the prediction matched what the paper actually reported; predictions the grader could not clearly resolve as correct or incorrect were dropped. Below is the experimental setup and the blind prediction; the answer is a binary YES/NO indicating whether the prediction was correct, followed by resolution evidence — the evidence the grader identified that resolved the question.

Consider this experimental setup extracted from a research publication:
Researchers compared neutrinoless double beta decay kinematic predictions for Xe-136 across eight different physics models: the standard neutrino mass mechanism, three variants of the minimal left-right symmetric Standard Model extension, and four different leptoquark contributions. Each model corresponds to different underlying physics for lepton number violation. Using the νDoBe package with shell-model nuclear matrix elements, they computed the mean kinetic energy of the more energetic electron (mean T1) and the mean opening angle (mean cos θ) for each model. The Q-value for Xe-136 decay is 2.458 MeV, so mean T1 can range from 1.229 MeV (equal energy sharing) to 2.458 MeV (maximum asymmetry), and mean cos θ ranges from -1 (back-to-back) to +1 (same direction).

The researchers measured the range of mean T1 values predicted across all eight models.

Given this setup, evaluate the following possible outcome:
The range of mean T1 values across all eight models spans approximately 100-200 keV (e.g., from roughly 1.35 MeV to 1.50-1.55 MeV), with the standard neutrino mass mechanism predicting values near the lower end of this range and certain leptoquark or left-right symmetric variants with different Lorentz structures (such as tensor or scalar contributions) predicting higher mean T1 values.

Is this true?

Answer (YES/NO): NO